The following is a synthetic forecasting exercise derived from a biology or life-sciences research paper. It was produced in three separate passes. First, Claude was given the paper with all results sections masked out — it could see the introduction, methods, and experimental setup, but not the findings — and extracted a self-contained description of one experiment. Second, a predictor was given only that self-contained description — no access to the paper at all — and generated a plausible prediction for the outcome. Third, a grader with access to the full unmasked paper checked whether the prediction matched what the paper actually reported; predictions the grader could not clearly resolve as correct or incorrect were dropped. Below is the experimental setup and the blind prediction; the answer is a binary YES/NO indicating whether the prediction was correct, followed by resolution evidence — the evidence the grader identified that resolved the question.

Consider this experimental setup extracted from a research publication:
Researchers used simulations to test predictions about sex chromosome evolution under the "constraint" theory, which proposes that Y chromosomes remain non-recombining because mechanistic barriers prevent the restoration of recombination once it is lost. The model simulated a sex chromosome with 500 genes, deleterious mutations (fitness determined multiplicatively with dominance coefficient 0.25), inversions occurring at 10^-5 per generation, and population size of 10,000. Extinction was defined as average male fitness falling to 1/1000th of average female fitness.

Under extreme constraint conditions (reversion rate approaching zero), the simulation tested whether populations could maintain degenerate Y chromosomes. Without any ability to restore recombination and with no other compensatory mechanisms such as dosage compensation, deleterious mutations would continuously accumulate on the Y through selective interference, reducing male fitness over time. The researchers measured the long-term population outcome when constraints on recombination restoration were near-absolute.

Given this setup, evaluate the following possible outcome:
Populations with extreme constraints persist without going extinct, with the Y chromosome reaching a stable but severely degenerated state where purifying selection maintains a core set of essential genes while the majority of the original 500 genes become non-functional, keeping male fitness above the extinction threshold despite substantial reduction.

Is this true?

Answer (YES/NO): NO